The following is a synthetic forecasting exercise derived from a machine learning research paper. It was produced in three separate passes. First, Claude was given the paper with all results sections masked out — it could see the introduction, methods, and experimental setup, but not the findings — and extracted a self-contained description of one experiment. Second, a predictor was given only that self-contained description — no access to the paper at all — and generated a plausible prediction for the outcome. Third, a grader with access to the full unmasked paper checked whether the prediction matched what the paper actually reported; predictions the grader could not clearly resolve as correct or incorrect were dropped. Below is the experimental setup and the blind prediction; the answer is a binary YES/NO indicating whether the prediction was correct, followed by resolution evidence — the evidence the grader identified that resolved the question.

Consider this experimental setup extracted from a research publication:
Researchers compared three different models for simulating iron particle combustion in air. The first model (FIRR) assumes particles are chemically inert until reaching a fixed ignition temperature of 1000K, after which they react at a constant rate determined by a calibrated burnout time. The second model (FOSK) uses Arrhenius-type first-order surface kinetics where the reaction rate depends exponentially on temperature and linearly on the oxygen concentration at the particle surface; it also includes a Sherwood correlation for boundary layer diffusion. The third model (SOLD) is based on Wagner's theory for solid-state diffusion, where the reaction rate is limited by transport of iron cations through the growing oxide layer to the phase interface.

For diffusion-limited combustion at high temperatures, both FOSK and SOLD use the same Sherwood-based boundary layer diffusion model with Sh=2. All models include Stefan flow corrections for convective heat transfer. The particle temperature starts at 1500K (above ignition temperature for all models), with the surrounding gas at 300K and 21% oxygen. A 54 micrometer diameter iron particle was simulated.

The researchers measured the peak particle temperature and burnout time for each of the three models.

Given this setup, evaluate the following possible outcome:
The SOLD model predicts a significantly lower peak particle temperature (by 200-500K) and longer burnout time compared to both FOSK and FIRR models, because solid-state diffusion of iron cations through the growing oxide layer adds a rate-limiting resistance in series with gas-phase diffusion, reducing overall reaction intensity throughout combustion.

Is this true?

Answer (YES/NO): NO